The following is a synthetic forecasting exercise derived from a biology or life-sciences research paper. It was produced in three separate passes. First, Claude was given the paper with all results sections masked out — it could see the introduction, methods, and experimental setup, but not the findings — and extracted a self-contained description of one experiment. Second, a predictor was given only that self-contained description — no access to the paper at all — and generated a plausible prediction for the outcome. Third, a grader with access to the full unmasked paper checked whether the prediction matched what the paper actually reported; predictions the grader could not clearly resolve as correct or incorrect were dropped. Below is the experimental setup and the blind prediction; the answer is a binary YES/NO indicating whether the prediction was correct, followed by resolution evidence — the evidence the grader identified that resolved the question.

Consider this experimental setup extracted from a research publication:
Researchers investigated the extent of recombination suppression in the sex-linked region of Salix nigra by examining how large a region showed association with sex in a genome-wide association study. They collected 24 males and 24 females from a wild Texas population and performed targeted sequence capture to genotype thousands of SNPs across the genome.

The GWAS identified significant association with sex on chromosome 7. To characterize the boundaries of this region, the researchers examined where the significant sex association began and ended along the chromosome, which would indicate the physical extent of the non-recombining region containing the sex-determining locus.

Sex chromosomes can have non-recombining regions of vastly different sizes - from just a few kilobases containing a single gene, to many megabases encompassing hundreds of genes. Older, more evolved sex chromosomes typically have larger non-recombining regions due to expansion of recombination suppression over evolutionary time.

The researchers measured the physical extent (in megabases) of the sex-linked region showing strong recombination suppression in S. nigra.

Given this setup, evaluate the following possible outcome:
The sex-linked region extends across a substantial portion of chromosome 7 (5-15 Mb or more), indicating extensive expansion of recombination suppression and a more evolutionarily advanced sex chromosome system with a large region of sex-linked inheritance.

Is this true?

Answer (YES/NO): NO